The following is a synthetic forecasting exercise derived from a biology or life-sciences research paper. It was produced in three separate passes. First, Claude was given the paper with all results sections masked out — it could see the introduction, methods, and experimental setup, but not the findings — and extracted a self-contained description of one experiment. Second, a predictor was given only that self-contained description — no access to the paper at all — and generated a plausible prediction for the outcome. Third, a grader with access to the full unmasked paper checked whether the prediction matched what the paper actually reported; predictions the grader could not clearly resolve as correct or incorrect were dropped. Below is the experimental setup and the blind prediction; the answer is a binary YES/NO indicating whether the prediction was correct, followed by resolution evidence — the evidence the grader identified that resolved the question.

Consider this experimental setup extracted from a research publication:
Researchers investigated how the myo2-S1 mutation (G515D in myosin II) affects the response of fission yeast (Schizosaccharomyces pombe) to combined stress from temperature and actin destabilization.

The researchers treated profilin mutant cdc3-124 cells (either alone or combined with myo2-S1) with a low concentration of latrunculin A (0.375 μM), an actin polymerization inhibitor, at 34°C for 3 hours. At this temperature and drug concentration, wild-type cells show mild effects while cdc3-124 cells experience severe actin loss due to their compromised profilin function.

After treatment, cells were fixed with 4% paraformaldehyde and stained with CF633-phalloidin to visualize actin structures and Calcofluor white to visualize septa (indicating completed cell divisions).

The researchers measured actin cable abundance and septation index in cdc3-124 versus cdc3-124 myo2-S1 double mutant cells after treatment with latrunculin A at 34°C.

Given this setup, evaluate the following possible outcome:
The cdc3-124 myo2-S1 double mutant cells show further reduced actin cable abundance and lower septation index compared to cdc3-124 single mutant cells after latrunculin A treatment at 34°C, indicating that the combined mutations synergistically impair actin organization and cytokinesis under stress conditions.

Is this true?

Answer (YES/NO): NO